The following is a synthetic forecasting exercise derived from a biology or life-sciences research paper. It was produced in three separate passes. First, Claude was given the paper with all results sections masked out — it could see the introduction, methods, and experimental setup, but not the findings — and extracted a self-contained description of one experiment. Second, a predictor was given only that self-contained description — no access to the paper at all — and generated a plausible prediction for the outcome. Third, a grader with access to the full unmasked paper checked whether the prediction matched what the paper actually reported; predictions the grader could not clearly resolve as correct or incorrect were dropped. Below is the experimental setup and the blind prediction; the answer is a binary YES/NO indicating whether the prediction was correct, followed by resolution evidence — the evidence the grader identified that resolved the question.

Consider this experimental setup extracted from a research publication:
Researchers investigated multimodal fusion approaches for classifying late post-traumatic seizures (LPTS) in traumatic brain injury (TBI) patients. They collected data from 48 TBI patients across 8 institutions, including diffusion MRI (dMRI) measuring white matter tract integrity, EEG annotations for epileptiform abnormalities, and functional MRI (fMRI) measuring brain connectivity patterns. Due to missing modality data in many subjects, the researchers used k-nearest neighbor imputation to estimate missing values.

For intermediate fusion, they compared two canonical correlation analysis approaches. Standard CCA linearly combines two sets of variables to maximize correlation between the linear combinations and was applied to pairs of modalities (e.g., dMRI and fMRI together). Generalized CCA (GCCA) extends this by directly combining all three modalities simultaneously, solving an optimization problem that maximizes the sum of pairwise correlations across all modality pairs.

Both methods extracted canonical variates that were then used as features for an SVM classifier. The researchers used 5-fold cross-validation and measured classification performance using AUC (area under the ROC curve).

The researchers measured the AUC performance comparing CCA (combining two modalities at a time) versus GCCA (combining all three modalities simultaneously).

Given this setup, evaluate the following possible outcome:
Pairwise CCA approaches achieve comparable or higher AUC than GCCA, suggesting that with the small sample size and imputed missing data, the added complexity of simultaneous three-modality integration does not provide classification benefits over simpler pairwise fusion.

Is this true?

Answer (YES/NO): YES